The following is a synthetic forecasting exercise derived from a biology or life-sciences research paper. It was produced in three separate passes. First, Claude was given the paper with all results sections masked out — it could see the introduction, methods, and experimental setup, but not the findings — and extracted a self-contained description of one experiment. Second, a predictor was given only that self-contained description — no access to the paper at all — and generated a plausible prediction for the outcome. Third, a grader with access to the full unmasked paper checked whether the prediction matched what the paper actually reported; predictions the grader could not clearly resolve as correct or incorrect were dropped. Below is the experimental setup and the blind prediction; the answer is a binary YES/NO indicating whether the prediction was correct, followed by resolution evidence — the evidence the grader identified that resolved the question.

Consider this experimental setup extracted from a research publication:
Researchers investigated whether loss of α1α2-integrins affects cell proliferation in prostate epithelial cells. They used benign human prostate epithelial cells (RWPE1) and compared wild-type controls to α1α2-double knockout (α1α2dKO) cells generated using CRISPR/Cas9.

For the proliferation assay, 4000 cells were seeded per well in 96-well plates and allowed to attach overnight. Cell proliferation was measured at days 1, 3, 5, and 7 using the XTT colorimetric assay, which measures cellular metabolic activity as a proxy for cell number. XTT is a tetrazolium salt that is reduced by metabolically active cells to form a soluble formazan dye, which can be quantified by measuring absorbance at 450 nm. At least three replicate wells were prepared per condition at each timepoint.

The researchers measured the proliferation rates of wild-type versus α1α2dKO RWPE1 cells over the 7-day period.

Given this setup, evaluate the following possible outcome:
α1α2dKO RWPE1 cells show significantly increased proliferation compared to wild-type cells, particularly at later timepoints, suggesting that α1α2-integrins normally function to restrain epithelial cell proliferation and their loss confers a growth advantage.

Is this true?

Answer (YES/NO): NO